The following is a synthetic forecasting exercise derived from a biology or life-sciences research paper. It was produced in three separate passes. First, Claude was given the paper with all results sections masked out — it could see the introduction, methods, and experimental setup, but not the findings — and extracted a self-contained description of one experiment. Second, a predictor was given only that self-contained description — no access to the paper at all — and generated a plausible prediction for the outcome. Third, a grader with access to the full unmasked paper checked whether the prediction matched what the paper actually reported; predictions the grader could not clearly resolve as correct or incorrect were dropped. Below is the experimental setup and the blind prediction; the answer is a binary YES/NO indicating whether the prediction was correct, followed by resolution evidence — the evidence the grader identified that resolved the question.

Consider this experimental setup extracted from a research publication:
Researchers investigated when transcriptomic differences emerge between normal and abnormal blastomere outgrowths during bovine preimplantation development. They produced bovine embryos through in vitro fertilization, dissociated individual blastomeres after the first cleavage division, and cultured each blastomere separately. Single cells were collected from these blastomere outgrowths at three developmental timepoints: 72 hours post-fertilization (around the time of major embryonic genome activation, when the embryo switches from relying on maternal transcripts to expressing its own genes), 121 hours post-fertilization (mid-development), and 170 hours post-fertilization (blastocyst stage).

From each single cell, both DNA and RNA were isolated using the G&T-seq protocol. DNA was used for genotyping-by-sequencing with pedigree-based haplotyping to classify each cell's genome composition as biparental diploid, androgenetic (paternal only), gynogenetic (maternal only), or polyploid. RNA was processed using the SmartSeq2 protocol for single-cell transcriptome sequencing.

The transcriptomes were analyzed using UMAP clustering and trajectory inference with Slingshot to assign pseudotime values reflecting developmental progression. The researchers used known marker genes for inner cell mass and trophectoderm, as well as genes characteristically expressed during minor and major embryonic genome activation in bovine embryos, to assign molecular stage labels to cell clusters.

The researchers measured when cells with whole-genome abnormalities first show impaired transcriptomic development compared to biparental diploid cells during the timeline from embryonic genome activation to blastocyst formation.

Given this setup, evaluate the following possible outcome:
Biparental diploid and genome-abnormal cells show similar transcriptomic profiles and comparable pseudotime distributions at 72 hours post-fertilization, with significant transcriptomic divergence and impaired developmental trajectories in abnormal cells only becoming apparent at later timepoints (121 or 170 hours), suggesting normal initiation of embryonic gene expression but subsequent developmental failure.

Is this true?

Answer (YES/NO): YES